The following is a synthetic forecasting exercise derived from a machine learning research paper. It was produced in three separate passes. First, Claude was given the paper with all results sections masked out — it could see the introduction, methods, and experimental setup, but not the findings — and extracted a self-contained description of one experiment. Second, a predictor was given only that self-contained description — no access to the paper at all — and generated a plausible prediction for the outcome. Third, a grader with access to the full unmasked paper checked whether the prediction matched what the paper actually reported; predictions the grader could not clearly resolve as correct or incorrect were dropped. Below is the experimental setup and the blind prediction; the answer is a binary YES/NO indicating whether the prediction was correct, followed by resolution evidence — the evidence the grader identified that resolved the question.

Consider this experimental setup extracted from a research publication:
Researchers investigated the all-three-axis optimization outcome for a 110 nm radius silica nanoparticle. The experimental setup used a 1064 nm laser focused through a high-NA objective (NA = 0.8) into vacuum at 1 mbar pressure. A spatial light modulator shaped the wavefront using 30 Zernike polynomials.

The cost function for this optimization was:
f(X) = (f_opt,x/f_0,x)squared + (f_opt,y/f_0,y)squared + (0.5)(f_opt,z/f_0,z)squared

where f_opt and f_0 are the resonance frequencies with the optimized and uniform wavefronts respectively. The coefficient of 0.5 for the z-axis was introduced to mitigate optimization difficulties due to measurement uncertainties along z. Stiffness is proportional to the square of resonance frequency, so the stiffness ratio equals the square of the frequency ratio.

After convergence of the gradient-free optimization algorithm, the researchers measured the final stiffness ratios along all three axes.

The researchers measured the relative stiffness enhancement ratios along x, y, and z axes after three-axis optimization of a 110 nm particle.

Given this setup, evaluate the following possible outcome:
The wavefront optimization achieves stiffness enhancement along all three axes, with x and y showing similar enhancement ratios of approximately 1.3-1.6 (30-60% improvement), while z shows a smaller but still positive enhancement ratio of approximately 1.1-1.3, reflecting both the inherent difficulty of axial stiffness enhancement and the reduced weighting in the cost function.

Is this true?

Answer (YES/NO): NO